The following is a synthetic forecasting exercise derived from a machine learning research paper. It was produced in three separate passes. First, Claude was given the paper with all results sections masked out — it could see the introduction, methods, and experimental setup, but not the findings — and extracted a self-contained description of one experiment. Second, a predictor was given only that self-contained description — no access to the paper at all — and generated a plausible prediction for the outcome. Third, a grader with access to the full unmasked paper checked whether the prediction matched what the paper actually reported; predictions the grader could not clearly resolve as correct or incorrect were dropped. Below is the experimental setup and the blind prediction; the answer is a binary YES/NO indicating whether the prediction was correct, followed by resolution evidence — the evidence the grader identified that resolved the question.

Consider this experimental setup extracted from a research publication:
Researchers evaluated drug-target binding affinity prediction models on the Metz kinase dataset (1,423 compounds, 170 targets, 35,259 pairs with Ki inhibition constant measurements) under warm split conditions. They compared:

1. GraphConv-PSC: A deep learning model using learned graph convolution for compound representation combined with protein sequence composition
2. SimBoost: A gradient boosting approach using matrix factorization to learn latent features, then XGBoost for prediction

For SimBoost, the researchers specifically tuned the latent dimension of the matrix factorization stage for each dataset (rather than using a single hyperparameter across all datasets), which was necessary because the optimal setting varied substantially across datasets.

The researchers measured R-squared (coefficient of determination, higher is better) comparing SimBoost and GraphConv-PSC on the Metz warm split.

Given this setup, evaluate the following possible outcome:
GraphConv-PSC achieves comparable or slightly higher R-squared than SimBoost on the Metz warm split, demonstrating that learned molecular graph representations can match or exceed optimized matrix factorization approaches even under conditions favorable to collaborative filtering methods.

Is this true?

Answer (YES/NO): NO